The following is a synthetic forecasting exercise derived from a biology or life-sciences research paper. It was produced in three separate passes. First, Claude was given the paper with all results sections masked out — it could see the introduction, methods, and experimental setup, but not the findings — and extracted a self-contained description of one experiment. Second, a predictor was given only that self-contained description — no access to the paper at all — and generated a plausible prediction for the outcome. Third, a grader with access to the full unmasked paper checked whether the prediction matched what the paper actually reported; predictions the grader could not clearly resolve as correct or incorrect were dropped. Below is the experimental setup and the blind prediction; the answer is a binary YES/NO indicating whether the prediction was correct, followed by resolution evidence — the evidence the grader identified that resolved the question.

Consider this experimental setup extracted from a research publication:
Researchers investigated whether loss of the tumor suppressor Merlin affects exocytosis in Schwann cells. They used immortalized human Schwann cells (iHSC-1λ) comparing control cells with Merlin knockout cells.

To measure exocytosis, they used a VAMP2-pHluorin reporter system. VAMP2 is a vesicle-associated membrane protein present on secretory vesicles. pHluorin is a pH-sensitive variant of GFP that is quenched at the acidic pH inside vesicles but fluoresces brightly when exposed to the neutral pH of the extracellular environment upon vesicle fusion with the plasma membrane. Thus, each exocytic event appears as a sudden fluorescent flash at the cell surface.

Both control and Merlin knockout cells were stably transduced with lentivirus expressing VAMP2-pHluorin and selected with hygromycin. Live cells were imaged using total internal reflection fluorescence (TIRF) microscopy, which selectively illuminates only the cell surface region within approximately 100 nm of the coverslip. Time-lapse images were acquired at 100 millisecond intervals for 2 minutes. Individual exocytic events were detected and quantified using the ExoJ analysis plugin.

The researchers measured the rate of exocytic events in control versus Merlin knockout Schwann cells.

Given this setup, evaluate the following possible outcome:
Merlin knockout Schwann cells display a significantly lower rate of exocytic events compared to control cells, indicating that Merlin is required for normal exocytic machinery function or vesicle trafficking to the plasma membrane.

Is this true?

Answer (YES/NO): NO